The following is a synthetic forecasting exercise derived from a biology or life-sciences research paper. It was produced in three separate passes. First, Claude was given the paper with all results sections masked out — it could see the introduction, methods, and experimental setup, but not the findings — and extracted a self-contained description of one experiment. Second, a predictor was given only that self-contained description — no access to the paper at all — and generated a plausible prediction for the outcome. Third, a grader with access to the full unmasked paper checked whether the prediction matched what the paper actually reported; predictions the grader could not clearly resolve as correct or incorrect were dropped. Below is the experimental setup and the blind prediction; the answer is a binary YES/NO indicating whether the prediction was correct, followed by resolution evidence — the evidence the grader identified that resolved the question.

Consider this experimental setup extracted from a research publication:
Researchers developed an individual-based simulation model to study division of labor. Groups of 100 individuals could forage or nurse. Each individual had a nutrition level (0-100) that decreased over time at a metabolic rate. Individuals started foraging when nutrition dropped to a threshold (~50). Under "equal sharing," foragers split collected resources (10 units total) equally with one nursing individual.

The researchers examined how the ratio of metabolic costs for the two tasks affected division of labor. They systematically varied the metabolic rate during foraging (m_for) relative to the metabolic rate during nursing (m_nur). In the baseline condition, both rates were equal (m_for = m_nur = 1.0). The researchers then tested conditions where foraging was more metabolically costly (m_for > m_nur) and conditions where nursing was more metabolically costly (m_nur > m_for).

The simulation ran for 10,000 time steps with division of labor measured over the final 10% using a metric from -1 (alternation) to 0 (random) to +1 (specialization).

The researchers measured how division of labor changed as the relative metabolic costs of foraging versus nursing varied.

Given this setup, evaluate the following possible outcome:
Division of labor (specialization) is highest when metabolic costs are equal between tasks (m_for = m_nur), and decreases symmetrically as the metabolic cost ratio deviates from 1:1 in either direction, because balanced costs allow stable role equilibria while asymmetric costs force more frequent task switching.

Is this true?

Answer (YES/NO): NO